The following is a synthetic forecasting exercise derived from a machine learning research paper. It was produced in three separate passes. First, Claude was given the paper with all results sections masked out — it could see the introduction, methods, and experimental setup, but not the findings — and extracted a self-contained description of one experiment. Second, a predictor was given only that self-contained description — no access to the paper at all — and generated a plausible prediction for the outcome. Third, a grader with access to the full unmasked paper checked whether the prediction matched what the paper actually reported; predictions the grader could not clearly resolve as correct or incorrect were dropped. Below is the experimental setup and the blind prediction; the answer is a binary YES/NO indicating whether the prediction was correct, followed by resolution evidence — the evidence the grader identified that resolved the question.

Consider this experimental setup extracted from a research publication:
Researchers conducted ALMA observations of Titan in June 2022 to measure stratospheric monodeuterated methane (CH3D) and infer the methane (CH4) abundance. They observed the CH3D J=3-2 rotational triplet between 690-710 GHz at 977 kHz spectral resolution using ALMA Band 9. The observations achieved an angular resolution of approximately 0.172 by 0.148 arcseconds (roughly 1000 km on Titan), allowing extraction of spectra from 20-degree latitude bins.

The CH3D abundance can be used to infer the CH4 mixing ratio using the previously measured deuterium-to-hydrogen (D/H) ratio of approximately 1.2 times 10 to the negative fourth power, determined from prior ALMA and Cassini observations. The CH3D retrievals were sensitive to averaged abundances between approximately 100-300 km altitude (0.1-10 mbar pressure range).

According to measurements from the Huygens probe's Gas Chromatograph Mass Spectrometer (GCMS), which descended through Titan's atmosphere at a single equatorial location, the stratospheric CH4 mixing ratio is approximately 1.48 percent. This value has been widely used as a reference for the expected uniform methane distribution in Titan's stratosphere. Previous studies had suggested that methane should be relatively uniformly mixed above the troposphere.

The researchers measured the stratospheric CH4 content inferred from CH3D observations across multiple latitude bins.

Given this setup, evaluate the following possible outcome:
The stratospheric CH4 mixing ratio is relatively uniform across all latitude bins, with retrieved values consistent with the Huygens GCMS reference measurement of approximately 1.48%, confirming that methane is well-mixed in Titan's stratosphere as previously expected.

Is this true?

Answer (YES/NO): NO